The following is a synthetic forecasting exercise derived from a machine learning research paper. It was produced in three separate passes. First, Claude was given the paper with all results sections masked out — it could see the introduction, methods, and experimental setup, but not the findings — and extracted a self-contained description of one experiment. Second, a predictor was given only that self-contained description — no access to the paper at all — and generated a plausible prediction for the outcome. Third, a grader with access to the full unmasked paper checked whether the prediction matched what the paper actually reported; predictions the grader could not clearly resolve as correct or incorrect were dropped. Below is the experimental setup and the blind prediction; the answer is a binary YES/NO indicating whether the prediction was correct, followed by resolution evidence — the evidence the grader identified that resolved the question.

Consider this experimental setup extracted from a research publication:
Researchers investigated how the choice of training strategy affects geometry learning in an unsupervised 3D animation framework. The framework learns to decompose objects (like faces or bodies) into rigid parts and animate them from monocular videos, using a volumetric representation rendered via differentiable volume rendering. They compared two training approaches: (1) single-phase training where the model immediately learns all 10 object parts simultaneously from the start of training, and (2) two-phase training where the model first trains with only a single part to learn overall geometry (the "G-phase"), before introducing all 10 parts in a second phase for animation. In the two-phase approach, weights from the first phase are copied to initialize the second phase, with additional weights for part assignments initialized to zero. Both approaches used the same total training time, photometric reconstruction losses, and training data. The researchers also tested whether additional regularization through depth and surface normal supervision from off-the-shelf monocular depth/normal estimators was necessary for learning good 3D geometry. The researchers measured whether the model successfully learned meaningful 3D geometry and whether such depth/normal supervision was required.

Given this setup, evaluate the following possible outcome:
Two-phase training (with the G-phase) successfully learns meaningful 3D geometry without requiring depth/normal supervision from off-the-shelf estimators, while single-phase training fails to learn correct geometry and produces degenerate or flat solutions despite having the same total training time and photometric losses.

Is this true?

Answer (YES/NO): YES